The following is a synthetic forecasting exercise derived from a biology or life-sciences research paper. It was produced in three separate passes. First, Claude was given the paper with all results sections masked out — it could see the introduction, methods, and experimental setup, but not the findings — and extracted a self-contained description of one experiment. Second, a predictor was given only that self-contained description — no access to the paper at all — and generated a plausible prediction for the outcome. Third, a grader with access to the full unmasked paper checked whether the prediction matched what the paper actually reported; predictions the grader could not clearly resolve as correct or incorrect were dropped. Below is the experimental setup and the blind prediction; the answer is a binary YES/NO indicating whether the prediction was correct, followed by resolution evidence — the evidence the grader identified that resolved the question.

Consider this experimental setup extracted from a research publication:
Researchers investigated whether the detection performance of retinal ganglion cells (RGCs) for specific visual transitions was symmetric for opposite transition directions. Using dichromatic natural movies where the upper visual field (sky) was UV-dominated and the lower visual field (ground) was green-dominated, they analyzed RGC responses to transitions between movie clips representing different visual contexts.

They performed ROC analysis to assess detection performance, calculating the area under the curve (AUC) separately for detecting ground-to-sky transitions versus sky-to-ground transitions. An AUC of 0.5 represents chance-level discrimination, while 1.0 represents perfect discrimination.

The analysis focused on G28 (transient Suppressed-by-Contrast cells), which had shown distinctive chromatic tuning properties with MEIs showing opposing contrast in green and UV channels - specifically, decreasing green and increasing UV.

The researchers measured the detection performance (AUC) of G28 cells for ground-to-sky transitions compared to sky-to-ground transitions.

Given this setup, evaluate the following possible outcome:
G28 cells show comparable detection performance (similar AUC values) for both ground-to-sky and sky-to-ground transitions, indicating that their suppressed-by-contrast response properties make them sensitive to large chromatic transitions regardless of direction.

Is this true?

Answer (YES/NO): NO